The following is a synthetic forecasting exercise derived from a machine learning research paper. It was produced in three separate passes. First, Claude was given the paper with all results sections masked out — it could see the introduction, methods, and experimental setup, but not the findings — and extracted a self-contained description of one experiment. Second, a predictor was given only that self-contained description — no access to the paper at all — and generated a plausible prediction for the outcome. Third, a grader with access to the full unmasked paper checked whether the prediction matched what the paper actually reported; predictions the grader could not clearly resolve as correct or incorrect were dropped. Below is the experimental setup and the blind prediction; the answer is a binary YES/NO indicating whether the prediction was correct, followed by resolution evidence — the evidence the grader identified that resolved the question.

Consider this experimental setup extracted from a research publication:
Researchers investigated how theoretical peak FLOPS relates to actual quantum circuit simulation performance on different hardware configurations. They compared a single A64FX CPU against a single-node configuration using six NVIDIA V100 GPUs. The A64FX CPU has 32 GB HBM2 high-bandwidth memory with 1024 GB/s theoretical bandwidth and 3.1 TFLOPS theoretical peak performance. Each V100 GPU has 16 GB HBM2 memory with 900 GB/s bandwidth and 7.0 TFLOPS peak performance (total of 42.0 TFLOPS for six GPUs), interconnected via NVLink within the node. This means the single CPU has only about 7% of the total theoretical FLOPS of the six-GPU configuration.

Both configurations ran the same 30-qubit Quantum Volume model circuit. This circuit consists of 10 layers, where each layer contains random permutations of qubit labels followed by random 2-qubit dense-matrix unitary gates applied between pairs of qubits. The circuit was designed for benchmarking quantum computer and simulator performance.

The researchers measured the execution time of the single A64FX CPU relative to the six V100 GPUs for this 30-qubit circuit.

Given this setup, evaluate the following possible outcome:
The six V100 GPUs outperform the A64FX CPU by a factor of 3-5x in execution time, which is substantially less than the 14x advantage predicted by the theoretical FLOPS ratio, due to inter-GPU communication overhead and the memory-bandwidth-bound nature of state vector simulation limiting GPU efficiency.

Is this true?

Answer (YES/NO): NO